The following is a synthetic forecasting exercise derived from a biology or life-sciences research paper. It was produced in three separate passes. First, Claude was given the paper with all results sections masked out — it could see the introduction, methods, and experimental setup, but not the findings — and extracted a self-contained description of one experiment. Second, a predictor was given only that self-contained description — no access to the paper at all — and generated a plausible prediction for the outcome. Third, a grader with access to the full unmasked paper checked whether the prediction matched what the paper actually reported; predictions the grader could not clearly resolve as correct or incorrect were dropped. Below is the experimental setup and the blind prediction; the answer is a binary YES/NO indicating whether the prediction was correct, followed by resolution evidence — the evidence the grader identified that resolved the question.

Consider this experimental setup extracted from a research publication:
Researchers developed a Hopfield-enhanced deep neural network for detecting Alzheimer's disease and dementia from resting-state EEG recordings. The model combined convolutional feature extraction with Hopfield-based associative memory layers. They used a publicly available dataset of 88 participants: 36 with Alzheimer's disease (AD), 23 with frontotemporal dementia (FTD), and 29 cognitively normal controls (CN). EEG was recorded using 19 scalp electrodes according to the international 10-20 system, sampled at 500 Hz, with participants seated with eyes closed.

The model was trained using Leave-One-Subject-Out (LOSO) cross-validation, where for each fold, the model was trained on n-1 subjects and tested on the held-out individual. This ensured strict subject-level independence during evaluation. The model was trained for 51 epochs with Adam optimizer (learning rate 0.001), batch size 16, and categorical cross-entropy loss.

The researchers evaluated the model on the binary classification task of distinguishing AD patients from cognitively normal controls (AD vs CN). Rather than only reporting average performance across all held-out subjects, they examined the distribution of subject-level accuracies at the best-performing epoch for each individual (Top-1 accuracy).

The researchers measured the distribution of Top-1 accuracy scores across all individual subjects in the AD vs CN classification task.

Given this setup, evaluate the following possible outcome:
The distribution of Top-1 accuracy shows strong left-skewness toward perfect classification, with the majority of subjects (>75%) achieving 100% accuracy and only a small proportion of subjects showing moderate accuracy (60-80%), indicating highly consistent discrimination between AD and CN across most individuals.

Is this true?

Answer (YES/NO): NO